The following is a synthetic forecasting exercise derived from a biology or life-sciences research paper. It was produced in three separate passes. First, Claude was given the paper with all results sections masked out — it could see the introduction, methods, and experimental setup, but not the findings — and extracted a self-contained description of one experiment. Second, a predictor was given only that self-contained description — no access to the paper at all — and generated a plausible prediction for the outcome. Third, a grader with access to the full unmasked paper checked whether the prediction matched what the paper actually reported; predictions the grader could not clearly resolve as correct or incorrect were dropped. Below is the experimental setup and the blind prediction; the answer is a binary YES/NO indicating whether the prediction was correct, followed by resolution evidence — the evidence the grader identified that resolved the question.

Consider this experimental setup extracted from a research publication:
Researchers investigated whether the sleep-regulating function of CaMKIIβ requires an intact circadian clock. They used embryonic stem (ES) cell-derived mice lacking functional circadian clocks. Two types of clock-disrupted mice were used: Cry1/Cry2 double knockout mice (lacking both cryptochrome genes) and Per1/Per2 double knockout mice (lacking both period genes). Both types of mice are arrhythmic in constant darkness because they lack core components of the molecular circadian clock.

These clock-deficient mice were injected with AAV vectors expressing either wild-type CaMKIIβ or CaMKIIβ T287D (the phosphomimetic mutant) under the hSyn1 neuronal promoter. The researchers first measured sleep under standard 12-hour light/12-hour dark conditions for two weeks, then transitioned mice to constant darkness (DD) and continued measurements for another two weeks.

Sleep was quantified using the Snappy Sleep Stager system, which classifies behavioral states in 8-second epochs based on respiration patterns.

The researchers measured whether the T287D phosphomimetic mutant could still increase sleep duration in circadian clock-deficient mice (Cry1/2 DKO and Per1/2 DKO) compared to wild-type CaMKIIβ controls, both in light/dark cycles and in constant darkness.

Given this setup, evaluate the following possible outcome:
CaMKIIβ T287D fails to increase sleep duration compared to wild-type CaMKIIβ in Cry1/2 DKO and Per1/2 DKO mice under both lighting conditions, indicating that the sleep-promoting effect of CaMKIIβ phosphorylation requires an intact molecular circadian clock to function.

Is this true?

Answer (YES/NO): NO